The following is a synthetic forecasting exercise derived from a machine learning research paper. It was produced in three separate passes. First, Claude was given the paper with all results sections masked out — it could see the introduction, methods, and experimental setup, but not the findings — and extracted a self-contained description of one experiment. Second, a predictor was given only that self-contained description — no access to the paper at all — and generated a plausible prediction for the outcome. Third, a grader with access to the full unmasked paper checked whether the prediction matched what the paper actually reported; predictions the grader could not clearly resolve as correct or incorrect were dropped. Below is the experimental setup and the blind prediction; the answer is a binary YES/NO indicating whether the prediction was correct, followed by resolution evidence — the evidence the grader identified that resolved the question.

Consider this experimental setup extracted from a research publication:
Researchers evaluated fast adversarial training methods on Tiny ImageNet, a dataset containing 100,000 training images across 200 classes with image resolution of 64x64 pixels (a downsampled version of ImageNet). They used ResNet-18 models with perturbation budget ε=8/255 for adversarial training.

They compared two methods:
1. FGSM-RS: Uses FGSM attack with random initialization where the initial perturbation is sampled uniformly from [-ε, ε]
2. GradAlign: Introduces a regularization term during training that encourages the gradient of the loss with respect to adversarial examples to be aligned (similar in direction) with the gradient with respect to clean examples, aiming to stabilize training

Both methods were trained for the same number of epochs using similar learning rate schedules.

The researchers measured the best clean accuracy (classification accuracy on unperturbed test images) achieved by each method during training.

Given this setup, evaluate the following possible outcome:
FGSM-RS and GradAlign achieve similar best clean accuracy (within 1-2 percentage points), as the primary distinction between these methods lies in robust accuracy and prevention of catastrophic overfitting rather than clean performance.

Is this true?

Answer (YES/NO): NO